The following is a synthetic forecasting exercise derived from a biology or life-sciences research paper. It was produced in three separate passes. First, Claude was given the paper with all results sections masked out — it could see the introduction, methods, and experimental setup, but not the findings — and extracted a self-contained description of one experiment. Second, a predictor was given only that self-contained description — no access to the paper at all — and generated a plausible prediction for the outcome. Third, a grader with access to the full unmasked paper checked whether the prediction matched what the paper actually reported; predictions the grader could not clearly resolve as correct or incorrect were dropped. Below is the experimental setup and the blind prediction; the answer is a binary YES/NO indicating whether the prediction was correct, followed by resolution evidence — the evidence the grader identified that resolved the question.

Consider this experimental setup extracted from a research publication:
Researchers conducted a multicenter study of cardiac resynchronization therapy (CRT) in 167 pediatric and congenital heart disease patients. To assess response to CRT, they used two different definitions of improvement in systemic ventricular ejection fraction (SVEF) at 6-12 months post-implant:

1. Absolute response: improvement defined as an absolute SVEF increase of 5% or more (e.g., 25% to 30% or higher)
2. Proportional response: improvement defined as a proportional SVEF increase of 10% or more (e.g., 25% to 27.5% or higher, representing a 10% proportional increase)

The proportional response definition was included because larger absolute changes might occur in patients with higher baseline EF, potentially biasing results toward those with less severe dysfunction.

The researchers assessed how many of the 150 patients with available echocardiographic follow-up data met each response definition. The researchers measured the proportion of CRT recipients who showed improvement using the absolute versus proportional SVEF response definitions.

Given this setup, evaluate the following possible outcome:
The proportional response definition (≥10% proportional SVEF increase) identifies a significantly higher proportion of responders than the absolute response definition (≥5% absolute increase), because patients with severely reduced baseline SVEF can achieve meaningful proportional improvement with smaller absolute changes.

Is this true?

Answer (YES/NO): YES